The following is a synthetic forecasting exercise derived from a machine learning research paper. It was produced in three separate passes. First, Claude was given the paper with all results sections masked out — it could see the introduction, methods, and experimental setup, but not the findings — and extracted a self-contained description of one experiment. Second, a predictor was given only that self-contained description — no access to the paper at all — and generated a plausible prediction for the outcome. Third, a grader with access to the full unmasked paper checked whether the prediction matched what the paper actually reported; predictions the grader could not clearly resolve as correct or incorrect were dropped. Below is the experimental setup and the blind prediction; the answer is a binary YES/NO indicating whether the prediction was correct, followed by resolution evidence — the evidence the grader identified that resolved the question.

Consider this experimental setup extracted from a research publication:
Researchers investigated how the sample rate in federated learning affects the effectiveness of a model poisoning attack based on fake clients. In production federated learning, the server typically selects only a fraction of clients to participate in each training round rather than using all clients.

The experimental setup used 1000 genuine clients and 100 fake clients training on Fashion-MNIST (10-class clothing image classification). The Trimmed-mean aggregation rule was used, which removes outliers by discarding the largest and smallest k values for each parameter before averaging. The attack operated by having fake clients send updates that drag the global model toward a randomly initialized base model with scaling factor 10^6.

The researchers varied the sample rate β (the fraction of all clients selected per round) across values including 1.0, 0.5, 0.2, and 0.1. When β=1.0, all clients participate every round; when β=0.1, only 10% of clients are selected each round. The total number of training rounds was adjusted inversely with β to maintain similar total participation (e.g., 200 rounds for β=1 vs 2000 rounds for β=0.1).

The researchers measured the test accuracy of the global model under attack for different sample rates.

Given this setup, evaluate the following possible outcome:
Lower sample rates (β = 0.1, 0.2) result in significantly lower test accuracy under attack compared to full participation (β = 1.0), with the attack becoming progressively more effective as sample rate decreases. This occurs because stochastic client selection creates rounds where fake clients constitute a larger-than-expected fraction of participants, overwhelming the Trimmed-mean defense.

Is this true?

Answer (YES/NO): NO